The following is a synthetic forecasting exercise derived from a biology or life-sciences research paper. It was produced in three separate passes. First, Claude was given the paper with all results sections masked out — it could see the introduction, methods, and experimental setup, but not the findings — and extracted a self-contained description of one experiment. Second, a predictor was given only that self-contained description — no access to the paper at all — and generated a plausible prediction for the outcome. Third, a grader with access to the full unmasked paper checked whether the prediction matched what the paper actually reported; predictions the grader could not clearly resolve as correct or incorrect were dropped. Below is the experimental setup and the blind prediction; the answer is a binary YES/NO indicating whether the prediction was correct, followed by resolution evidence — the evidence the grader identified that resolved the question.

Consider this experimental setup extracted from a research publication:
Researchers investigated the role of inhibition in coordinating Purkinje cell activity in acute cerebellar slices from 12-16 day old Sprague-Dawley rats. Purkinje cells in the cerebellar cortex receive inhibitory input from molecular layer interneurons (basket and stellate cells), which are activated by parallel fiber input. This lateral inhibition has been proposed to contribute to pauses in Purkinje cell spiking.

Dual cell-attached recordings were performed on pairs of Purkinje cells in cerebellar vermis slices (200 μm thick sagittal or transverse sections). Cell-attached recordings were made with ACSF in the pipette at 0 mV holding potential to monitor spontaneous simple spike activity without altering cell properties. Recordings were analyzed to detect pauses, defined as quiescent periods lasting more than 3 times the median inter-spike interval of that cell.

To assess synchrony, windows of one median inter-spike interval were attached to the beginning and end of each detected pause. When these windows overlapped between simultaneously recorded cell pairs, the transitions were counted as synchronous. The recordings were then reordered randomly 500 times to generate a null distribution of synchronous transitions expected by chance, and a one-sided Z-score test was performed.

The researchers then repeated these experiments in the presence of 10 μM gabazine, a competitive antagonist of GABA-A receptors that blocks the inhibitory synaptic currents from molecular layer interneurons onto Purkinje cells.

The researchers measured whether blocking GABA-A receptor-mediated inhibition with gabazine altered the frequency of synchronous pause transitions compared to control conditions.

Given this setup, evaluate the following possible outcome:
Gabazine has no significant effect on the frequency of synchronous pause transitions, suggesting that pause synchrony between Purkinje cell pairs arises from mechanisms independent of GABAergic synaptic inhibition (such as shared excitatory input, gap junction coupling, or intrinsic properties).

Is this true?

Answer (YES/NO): NO